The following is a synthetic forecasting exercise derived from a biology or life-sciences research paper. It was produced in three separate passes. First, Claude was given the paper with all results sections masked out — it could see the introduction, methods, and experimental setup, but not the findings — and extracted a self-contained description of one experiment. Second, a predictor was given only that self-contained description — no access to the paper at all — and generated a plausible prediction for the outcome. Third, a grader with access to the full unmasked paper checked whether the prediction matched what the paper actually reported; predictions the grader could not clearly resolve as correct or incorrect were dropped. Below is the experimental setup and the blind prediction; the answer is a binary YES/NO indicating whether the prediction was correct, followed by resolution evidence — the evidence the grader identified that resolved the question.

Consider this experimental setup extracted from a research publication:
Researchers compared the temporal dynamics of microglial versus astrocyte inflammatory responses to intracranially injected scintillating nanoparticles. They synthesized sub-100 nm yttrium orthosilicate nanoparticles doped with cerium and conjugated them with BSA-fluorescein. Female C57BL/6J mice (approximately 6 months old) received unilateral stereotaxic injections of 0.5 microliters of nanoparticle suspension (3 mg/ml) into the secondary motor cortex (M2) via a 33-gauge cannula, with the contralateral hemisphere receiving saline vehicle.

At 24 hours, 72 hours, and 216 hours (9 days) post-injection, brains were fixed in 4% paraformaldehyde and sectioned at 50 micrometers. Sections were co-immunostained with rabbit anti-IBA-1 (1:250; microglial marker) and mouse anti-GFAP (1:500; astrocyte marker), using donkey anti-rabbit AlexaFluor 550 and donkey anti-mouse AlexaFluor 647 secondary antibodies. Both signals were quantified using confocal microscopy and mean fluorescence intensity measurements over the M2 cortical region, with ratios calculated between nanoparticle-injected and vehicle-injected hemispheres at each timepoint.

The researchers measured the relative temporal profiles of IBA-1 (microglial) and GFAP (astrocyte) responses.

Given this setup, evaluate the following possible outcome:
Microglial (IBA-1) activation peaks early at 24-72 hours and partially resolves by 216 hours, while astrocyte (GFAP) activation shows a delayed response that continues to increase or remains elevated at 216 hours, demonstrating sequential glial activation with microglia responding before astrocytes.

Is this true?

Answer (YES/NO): NO